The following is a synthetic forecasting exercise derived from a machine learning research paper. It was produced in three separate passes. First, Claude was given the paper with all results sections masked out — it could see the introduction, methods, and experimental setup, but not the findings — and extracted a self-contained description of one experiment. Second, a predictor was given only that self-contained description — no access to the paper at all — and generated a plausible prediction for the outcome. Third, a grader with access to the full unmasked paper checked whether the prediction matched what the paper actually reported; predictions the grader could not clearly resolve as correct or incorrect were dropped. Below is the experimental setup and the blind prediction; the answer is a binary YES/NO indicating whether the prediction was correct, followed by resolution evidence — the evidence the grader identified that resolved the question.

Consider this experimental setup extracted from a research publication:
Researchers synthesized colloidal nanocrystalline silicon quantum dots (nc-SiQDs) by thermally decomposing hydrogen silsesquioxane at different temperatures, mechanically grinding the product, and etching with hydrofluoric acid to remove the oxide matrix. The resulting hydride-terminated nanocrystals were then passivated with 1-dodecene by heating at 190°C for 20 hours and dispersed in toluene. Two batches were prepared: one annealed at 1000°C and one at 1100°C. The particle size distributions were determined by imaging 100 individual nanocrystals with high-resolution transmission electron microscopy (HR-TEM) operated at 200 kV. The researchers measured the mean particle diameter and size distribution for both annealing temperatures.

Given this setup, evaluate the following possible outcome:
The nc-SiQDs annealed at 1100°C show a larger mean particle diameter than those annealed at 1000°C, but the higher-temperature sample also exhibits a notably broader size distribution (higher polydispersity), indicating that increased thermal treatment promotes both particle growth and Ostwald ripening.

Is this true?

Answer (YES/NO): NO